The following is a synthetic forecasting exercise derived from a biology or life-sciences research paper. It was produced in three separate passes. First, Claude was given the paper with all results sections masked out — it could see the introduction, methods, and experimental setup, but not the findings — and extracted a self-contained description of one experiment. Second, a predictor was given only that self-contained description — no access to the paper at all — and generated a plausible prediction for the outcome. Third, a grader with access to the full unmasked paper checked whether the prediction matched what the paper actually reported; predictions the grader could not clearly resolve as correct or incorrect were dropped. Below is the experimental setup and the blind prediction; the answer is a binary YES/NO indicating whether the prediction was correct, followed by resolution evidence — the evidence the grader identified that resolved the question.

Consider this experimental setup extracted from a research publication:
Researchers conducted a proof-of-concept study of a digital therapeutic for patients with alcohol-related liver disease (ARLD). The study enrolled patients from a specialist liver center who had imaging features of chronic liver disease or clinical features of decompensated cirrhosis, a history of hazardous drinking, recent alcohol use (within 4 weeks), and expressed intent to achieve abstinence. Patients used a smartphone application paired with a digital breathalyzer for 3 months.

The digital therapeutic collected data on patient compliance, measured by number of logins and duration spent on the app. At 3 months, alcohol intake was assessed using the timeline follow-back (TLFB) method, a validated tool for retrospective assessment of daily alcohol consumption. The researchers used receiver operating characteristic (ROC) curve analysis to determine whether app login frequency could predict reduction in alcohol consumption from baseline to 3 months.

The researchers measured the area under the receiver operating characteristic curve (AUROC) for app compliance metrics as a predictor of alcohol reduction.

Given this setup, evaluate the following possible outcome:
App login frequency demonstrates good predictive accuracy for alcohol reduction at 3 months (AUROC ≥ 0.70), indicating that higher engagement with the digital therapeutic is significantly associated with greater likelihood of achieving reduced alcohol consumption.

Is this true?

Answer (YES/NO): NO